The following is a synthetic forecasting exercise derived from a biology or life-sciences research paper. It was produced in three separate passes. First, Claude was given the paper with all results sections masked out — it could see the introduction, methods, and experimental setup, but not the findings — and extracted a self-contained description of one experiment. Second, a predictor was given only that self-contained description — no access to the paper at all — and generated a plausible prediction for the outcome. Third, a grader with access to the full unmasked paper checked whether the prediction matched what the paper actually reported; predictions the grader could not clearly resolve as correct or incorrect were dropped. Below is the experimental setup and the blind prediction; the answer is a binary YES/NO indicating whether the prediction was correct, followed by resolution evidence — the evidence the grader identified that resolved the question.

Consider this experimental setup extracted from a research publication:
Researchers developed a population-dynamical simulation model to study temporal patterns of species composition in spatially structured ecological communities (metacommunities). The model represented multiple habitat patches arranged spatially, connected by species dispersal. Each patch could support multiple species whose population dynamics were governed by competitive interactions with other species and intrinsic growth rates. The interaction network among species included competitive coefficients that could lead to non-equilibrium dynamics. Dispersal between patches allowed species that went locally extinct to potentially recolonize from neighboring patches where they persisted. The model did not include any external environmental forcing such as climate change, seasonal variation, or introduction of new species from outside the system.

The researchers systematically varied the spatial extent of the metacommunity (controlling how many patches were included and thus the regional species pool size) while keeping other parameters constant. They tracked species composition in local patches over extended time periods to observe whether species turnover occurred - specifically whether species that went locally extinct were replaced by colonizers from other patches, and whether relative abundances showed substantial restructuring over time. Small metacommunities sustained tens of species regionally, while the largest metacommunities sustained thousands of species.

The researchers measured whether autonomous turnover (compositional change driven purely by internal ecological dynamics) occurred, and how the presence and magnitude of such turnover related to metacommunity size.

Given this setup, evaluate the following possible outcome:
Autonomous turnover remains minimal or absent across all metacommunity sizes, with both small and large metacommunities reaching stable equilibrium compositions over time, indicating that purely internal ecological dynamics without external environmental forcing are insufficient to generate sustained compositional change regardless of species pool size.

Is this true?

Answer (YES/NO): NO